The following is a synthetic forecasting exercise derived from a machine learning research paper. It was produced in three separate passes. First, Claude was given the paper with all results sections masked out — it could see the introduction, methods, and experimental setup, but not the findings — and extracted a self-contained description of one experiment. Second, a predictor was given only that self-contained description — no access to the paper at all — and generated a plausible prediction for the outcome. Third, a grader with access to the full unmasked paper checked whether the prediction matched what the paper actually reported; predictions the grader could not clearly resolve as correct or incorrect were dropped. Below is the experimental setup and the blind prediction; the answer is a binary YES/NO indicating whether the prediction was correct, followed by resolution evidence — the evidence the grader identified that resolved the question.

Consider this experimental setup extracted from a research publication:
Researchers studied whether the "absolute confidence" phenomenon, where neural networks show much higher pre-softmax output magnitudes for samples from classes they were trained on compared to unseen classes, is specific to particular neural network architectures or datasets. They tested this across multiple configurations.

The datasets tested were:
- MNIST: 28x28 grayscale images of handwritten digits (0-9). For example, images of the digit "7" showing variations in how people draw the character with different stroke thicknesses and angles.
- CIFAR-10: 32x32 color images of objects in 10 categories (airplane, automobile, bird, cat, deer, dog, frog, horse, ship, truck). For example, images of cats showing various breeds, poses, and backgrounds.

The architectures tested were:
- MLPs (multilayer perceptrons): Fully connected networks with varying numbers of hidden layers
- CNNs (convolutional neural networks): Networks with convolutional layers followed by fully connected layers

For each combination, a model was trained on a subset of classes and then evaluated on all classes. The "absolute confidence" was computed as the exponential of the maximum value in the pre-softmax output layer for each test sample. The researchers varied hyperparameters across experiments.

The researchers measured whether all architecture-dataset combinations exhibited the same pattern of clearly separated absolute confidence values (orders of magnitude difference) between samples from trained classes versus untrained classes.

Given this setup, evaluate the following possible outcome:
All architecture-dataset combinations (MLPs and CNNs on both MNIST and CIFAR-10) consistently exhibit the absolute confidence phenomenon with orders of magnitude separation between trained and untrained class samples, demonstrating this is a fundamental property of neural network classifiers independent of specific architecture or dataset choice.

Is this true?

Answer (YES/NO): YES